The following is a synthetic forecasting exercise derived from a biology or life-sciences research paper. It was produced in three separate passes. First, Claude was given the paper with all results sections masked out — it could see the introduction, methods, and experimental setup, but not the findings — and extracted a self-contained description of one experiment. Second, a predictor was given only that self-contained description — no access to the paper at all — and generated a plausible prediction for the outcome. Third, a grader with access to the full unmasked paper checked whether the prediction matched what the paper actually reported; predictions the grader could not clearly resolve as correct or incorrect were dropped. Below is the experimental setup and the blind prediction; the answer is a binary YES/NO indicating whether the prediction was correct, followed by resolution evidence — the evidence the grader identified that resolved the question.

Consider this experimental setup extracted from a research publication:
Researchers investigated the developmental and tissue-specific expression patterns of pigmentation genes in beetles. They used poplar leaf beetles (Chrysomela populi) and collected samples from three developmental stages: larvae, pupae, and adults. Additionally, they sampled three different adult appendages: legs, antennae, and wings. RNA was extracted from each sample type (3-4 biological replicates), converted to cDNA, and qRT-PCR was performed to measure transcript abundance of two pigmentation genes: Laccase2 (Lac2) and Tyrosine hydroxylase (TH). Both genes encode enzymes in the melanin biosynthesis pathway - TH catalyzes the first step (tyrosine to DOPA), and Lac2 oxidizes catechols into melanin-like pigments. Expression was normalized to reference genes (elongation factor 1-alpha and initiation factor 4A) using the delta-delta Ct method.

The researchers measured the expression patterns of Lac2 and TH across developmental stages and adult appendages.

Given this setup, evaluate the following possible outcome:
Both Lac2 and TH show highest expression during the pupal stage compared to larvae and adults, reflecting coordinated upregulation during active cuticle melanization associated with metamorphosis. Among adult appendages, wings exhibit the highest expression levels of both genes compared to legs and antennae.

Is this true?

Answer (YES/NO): NO